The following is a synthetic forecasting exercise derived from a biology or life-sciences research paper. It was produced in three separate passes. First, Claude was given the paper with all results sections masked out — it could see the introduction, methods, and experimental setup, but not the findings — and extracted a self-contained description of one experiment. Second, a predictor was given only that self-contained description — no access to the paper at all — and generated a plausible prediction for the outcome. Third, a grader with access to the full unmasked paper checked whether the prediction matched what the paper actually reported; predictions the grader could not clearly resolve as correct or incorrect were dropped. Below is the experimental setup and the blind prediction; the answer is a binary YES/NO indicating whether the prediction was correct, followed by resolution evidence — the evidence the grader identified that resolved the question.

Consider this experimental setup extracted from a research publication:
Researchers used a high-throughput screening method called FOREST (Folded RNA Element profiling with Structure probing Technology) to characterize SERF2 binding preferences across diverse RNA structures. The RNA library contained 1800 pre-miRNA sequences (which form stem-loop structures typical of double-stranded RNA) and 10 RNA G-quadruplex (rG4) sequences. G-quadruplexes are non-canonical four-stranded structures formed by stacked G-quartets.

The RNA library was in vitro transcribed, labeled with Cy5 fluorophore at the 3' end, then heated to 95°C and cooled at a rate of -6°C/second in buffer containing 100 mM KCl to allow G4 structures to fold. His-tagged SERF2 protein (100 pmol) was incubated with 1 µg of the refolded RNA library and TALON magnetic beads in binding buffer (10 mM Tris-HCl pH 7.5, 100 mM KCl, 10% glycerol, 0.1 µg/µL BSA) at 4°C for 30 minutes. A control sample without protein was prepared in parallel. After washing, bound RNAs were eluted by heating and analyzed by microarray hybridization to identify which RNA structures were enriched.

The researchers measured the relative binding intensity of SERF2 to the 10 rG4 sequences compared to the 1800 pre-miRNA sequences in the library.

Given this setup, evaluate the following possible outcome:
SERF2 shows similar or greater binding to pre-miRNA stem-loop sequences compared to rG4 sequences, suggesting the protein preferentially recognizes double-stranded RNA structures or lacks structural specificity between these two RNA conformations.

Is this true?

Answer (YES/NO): NO